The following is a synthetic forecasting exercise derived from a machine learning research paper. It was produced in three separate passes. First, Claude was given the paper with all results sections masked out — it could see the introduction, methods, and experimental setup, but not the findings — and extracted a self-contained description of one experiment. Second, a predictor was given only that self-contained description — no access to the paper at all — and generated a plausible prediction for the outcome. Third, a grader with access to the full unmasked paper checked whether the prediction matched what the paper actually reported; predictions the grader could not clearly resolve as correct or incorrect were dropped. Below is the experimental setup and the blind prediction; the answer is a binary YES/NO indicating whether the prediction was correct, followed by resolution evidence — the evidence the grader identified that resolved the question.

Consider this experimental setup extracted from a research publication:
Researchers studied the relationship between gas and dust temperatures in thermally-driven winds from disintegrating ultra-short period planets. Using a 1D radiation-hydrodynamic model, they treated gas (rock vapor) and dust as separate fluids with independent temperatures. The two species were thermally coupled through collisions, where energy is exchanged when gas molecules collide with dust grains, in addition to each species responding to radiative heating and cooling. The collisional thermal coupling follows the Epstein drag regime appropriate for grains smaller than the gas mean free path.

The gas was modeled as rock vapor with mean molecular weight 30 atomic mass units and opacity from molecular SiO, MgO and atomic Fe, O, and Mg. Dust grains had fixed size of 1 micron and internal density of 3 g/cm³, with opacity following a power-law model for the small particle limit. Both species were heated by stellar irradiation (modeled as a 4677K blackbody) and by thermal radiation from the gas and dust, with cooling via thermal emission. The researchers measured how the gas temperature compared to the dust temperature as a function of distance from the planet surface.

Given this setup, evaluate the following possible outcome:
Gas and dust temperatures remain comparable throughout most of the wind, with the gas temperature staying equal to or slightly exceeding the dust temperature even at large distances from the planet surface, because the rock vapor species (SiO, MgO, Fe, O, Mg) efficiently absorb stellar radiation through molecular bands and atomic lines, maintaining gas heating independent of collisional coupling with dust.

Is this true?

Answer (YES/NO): NO